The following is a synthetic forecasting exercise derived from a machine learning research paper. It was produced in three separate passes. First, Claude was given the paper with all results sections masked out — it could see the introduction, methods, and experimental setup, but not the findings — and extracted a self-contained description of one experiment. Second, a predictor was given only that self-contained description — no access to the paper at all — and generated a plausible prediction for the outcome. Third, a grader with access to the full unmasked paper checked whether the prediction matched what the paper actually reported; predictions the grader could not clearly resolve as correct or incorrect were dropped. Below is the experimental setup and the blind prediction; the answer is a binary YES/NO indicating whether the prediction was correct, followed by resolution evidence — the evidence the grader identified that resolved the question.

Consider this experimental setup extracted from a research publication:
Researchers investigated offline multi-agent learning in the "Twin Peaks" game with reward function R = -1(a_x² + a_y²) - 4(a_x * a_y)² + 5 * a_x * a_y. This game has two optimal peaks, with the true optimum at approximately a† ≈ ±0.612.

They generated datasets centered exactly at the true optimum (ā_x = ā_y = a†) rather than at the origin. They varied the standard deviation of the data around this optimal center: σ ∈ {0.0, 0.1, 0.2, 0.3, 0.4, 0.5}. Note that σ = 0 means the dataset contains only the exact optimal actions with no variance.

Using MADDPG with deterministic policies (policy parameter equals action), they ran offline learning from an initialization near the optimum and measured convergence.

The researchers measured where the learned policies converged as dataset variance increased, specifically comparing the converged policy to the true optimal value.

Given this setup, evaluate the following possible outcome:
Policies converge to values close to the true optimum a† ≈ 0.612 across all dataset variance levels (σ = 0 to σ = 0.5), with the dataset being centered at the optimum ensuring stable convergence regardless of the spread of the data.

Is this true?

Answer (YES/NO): NO